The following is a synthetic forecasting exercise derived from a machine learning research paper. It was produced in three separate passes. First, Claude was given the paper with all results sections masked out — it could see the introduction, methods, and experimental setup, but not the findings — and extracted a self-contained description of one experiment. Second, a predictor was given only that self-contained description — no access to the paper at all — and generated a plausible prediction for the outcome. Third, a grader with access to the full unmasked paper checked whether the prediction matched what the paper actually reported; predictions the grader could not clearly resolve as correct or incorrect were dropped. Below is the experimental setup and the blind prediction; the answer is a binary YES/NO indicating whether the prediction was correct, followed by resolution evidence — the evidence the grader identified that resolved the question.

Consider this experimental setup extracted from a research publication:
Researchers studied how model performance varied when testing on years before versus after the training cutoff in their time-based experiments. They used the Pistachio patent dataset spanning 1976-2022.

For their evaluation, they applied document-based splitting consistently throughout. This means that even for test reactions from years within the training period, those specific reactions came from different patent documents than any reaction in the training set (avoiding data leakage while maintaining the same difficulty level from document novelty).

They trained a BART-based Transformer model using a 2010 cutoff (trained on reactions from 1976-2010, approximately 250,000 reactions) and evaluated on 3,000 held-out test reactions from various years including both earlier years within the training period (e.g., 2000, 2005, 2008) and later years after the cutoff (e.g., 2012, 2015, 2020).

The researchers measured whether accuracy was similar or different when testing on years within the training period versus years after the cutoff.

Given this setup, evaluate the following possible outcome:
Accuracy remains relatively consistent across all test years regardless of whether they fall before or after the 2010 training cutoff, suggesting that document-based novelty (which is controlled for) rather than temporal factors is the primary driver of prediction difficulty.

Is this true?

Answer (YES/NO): NO